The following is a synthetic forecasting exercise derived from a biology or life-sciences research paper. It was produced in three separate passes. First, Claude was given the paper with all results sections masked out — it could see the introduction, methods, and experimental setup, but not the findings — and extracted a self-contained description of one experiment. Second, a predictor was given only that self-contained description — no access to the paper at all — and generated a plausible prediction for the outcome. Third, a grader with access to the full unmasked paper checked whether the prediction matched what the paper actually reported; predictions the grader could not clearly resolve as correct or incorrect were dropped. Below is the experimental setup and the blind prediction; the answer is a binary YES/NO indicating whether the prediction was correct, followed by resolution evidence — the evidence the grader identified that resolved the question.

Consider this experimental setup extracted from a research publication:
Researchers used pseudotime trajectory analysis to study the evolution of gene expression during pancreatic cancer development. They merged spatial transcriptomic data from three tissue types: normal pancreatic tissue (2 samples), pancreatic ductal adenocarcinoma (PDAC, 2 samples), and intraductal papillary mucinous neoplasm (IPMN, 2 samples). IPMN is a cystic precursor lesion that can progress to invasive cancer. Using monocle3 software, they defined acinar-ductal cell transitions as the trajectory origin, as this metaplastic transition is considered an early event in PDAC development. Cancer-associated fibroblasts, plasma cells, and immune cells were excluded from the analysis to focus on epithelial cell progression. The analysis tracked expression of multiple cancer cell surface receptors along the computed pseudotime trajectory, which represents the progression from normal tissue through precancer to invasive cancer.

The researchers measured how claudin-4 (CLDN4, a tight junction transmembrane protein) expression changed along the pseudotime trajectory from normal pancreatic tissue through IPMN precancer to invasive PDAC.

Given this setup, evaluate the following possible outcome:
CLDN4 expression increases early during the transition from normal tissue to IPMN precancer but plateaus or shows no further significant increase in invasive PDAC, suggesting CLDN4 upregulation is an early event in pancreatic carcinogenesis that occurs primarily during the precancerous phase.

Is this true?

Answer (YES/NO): NO